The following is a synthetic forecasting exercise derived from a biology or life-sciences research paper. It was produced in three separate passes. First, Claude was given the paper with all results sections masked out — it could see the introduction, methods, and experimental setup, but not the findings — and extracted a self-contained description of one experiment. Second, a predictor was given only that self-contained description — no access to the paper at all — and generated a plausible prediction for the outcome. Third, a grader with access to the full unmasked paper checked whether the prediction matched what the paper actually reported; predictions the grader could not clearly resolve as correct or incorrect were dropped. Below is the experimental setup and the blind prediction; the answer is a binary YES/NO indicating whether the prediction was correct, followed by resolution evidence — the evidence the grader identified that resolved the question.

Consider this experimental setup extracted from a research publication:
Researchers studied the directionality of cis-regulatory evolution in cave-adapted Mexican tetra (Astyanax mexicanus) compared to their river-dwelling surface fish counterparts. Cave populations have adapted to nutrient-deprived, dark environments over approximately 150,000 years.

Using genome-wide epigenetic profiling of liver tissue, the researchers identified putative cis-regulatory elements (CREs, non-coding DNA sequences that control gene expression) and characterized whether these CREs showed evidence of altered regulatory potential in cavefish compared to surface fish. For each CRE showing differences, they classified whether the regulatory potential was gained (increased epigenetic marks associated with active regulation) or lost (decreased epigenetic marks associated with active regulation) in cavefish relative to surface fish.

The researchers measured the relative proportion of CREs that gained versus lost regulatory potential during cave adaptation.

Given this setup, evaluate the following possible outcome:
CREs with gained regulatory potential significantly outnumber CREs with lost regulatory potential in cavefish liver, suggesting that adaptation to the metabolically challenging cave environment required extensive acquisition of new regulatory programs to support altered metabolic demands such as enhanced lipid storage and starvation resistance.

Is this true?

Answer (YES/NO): NO